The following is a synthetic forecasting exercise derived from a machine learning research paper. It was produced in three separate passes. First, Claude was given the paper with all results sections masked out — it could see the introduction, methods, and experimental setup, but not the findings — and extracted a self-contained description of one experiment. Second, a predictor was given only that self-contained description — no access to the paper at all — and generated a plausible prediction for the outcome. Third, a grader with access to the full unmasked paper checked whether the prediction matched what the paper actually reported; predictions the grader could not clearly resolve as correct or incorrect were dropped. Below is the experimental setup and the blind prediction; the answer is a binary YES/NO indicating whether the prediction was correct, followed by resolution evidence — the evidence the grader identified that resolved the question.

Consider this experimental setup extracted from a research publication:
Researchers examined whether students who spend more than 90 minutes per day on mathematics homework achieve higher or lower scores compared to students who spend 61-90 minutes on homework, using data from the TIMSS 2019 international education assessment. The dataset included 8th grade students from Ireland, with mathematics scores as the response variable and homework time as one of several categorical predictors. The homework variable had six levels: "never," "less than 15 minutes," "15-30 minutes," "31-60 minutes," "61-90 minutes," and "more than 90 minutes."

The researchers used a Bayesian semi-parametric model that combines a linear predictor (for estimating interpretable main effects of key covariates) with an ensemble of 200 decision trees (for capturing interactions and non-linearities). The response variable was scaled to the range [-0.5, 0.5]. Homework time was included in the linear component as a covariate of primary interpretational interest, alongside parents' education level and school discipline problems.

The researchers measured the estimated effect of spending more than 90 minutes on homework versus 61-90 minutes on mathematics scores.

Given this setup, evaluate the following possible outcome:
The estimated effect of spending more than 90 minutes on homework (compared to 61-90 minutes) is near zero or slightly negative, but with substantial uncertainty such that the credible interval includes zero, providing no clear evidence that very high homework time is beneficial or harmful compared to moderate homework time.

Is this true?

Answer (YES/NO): NO